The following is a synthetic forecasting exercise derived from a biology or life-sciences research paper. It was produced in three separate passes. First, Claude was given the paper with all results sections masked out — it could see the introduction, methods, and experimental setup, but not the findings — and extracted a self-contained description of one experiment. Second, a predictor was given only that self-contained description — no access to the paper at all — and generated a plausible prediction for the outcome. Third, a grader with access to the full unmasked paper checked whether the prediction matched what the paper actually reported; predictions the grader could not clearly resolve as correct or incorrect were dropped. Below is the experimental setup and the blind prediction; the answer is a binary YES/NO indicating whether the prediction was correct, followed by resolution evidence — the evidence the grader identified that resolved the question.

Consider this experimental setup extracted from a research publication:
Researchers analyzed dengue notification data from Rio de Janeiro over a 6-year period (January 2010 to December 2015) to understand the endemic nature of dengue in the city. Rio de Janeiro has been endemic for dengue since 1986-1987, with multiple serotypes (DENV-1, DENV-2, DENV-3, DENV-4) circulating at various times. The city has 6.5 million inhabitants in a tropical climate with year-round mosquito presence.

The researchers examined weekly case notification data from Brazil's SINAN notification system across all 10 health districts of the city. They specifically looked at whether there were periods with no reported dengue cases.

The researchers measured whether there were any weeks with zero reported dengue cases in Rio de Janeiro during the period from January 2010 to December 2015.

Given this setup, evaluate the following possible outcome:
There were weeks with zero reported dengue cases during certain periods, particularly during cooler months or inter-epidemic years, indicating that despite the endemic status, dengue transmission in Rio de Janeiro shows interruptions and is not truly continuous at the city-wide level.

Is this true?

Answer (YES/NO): NO